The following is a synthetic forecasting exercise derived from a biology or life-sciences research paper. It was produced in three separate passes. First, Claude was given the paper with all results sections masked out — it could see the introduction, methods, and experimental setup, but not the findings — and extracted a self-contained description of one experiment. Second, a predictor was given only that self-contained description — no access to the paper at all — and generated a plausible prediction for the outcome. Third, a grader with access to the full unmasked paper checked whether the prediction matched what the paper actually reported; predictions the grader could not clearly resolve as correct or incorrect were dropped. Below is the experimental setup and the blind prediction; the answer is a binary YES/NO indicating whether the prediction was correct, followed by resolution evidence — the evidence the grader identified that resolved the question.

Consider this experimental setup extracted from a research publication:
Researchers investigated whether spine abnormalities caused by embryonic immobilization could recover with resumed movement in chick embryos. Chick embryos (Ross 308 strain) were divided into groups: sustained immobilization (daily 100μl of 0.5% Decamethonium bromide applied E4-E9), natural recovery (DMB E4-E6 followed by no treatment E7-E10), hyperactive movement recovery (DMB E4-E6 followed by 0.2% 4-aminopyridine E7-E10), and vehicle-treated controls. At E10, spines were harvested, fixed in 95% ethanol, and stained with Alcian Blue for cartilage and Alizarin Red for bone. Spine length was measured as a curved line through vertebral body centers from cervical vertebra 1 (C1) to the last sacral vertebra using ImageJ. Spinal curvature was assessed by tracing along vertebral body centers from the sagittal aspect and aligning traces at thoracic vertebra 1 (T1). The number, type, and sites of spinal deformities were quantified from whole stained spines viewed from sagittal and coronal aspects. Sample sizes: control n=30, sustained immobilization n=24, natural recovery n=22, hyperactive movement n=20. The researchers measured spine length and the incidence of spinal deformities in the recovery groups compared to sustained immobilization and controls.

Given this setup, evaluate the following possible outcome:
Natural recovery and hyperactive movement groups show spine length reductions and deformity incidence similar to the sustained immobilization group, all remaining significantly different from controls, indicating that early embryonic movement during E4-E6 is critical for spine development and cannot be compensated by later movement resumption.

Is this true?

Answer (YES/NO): YES